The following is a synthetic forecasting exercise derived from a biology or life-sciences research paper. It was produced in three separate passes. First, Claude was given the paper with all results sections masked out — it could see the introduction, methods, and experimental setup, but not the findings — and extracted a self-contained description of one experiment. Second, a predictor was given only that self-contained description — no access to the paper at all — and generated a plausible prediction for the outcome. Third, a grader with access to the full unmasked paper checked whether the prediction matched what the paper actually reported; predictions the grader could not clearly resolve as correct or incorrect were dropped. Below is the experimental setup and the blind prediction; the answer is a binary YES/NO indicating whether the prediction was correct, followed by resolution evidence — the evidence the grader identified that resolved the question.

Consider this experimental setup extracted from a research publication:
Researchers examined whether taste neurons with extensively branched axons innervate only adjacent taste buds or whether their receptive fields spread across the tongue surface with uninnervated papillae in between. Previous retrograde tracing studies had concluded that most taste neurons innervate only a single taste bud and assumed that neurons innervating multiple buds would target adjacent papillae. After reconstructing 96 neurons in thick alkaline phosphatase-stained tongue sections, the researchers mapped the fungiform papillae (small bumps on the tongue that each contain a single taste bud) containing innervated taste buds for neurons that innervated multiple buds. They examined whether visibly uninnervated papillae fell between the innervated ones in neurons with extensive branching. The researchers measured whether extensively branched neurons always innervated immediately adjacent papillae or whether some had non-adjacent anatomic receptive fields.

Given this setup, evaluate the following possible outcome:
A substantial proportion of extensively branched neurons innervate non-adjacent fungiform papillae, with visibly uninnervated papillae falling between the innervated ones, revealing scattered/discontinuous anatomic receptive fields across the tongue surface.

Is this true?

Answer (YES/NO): NO